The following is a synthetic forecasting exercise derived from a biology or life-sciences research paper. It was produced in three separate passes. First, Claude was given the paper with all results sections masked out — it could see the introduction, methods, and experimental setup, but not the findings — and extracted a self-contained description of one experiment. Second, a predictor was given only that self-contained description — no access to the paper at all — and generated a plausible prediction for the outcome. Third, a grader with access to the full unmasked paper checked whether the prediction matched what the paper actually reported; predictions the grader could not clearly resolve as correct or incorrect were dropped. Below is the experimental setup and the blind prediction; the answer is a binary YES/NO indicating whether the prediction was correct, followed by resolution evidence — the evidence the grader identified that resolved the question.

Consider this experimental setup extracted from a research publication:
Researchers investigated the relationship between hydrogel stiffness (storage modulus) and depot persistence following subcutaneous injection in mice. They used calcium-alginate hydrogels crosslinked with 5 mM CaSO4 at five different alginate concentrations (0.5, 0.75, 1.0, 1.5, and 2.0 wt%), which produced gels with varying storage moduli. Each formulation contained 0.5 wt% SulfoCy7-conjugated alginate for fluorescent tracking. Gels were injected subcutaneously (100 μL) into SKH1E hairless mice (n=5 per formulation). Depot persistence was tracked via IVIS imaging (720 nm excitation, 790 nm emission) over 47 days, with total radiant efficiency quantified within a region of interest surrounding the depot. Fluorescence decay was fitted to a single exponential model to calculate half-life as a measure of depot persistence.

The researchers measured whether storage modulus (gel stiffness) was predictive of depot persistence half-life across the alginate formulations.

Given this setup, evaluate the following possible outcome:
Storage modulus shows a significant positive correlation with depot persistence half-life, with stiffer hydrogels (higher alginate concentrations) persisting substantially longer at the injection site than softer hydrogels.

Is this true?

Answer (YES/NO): YES